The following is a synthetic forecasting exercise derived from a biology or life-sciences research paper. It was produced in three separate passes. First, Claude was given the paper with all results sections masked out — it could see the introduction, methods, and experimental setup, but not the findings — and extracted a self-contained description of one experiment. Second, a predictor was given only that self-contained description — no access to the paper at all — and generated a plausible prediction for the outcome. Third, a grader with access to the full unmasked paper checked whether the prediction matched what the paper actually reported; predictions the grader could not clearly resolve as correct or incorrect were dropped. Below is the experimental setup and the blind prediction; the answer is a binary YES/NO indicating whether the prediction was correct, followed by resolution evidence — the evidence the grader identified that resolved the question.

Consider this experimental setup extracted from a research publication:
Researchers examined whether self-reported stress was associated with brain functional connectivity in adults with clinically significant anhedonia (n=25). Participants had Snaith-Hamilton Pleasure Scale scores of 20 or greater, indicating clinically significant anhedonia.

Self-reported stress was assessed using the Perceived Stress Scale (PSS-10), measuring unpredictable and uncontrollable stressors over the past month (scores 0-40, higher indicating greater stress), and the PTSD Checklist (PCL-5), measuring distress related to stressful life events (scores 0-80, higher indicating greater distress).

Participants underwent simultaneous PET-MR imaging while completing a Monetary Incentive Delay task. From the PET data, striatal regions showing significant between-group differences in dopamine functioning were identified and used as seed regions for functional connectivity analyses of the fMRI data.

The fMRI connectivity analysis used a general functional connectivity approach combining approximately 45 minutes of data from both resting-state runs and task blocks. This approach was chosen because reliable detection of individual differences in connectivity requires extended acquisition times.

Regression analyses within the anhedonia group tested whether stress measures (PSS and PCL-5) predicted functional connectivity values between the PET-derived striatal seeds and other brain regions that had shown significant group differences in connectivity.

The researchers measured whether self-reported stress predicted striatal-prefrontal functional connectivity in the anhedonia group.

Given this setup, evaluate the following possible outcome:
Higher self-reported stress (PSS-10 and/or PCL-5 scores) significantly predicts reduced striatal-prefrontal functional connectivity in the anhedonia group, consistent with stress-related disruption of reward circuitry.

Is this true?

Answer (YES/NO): NO